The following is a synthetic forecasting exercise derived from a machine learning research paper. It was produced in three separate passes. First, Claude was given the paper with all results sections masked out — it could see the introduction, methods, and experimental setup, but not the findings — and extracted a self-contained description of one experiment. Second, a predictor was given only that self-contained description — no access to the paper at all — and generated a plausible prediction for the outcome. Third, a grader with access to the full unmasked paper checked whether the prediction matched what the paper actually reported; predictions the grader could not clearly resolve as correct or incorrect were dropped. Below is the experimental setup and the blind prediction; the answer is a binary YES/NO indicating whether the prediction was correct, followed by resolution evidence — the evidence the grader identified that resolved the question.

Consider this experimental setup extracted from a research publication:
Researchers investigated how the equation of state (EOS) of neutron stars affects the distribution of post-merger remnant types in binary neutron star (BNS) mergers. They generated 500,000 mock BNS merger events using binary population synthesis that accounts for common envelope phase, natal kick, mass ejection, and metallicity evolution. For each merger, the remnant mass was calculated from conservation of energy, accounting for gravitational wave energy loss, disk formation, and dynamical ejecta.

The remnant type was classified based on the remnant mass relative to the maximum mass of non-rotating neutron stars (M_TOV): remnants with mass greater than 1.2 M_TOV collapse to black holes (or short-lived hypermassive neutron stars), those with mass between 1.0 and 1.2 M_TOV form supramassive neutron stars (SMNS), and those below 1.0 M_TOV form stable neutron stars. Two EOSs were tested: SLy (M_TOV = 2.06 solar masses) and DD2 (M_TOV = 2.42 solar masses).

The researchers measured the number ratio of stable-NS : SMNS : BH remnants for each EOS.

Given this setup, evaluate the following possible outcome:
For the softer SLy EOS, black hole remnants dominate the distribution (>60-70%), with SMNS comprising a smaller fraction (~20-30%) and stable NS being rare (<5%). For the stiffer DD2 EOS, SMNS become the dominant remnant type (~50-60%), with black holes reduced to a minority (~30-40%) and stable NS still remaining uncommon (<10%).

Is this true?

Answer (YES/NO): NO